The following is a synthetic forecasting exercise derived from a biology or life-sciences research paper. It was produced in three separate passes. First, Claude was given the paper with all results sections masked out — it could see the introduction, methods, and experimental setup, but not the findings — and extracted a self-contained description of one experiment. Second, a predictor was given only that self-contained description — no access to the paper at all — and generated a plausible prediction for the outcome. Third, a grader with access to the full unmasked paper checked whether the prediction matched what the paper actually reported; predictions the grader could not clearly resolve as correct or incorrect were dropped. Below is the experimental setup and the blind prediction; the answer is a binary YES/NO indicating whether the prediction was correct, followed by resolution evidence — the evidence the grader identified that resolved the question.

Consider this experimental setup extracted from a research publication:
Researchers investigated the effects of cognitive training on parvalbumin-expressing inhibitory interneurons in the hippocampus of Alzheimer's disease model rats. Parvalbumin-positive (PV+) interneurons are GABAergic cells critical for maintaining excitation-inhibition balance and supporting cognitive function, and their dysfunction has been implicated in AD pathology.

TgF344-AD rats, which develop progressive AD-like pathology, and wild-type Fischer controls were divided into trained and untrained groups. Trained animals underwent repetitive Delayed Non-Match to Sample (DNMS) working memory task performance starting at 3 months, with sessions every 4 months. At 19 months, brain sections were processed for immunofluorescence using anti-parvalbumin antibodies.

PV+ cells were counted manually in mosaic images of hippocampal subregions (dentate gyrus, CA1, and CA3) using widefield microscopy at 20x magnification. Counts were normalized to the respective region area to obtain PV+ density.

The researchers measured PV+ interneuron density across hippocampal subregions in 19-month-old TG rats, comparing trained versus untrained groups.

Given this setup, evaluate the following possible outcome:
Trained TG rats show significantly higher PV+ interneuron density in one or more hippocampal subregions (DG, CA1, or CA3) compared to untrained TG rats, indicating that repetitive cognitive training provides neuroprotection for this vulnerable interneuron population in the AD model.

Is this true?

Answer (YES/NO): NO